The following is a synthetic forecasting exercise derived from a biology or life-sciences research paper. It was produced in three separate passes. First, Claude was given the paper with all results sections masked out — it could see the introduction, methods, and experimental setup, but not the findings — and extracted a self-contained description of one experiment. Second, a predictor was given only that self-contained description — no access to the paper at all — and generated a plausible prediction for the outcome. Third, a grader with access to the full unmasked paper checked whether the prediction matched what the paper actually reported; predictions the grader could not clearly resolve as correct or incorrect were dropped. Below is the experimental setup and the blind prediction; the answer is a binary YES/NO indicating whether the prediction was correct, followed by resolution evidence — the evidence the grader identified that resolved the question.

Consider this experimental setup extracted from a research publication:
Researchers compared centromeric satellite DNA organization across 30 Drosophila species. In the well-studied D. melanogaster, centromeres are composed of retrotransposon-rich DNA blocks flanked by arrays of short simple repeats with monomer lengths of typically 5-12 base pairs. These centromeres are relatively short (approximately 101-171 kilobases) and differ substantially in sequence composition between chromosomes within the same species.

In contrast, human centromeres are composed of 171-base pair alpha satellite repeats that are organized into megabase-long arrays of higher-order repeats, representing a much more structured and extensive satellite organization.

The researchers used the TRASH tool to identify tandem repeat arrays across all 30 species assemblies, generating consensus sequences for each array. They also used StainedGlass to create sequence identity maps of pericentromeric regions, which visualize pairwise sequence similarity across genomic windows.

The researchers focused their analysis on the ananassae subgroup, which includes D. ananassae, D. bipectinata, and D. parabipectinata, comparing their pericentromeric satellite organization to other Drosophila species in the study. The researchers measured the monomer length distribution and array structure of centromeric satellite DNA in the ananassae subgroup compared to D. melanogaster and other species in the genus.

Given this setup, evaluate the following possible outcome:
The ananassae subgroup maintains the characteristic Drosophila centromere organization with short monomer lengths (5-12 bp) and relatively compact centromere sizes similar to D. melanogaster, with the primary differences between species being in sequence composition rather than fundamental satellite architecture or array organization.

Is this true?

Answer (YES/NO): NO